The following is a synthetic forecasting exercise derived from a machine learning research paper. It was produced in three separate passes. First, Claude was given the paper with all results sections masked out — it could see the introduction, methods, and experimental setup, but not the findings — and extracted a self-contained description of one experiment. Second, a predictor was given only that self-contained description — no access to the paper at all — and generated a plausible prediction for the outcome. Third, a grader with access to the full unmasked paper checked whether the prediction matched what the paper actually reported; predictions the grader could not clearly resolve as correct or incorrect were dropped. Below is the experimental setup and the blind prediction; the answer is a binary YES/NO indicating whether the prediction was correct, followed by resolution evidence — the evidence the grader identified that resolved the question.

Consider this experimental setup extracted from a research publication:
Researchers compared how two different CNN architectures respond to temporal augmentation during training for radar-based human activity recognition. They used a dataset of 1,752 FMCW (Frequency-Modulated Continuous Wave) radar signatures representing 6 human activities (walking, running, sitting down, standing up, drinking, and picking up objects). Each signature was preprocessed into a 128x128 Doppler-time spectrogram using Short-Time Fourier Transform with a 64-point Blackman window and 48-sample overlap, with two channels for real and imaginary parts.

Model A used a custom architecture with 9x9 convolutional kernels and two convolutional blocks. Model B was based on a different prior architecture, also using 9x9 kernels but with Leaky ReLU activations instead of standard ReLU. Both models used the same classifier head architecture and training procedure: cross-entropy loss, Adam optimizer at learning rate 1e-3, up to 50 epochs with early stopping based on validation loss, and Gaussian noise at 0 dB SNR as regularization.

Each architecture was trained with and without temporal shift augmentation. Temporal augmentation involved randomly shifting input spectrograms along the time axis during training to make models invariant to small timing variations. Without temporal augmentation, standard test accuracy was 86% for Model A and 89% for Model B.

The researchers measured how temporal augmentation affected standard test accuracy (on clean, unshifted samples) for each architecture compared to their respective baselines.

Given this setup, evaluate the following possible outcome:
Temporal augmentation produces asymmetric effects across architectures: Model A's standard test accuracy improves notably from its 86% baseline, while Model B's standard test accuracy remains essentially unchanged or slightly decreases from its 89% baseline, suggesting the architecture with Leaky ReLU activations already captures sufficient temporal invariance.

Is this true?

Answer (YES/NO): NO